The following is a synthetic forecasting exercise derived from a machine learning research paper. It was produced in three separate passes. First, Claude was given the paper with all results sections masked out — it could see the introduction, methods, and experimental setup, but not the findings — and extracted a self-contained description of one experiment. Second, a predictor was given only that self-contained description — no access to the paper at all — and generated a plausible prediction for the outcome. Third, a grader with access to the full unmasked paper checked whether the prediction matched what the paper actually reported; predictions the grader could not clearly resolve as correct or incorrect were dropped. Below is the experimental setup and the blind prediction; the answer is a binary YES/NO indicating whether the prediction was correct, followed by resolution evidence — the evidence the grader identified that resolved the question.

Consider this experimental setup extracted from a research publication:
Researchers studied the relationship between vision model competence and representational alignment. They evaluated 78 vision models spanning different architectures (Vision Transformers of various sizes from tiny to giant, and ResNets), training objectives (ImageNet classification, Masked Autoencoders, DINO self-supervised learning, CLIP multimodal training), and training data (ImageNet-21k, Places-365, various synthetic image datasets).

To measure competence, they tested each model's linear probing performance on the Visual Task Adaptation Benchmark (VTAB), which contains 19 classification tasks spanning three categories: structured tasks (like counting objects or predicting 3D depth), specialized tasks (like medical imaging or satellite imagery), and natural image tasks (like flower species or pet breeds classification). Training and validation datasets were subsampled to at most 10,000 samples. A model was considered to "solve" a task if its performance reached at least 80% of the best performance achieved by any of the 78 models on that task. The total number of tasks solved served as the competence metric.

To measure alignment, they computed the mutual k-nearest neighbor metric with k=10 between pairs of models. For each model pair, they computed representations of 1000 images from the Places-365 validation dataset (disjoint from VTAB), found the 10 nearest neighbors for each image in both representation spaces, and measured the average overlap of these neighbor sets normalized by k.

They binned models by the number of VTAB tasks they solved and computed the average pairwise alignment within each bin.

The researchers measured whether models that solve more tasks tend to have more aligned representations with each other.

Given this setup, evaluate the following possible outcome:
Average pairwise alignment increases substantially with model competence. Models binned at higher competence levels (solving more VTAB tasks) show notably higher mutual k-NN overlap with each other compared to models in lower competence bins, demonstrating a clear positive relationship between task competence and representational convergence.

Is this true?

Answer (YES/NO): YES